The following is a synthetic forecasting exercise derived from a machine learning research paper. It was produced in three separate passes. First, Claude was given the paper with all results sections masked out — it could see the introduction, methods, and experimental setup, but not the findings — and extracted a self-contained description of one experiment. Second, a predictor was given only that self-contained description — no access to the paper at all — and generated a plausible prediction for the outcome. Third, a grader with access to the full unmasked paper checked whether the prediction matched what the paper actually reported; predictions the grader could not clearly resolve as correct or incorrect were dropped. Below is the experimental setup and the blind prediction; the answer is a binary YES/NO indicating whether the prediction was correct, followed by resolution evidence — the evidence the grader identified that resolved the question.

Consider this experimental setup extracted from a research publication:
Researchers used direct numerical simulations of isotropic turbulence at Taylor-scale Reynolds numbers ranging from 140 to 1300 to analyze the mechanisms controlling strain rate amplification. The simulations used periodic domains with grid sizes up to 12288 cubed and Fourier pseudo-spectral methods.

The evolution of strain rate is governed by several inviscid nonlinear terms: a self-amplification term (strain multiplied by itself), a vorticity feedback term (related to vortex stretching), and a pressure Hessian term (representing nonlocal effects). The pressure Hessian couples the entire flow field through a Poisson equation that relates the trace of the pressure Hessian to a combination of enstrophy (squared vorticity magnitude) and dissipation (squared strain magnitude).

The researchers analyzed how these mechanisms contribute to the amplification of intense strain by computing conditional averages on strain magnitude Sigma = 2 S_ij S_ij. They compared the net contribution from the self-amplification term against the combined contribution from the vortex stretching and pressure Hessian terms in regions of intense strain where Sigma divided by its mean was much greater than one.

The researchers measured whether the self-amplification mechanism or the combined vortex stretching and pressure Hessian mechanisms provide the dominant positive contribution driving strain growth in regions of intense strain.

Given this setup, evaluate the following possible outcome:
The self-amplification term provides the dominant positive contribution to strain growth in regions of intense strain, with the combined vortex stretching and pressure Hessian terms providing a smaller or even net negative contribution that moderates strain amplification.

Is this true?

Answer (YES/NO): YES